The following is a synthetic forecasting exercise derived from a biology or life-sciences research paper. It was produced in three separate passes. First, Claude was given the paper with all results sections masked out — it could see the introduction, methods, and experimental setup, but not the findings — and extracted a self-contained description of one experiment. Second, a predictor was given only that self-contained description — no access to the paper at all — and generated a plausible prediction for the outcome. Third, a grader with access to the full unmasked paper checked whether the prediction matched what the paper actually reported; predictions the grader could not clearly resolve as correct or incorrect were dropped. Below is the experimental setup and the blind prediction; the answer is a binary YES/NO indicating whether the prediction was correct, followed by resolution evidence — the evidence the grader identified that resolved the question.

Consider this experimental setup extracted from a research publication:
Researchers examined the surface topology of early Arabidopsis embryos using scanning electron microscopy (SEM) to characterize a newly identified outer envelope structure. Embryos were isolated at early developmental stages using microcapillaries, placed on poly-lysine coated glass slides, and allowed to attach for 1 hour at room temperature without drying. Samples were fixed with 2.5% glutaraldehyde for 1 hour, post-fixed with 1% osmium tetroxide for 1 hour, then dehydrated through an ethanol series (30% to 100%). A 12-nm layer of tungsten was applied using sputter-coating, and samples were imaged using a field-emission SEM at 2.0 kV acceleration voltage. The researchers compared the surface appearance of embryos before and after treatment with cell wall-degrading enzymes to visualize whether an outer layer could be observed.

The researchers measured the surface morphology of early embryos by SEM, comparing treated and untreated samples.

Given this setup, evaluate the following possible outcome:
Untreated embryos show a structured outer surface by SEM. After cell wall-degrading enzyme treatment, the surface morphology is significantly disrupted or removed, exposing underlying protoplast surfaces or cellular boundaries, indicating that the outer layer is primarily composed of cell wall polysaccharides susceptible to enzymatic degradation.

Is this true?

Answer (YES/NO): NO